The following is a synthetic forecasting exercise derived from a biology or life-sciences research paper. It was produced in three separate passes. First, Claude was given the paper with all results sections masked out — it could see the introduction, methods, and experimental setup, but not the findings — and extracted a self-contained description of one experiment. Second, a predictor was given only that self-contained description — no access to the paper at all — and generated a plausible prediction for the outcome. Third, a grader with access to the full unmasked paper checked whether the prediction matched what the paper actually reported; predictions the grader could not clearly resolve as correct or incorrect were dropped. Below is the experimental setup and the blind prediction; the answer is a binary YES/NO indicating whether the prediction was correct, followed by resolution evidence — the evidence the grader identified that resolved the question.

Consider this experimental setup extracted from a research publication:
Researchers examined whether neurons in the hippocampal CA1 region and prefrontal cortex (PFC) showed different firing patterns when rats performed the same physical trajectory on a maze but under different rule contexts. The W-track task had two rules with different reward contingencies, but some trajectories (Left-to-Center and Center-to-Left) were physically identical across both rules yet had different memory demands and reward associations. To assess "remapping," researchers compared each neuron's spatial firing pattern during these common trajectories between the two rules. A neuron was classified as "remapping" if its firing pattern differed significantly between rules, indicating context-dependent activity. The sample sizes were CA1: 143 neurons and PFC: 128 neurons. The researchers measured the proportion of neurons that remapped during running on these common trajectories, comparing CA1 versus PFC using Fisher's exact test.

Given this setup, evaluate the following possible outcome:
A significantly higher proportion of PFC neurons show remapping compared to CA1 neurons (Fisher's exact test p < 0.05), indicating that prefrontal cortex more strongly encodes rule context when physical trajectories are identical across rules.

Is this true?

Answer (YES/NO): NO